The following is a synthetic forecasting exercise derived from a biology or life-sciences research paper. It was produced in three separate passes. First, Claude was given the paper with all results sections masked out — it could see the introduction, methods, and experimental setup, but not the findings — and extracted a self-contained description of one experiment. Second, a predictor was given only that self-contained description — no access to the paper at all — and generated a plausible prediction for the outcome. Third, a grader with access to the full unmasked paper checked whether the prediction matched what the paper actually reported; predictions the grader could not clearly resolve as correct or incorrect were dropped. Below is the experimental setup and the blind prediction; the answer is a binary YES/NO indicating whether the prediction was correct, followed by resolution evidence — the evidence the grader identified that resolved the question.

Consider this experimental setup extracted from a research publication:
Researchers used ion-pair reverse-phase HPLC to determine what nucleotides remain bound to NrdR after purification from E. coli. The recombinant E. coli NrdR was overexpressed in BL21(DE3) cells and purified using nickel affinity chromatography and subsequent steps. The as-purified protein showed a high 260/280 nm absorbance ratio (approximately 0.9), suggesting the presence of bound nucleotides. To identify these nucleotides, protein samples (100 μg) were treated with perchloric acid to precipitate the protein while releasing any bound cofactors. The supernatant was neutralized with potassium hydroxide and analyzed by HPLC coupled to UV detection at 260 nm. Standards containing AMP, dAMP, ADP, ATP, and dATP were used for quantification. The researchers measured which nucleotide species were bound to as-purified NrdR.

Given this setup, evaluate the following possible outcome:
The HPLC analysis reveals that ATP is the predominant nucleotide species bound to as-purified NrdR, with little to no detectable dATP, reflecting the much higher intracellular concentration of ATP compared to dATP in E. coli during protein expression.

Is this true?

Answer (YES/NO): NO